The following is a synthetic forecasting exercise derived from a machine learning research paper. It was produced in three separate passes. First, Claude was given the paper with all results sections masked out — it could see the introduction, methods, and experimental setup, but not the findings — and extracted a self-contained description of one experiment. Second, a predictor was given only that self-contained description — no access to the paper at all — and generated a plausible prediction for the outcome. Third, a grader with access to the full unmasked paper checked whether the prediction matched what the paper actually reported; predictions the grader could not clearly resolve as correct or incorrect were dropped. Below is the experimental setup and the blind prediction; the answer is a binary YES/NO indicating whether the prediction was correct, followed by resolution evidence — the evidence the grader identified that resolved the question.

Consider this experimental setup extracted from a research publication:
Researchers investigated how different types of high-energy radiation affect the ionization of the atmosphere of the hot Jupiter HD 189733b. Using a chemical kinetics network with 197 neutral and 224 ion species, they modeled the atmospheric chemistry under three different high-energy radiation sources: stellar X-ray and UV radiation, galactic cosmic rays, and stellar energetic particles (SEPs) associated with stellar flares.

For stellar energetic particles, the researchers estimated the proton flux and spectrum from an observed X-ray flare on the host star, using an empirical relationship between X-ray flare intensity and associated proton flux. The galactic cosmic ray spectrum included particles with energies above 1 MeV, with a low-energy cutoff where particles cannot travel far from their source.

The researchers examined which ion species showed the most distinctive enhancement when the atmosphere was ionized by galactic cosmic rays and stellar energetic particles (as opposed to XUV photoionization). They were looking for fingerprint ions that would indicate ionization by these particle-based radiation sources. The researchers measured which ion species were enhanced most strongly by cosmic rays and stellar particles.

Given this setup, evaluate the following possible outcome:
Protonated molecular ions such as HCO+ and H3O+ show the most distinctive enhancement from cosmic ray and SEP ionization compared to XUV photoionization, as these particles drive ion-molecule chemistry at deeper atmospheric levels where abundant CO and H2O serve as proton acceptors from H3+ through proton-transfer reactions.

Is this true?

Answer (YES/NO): NO